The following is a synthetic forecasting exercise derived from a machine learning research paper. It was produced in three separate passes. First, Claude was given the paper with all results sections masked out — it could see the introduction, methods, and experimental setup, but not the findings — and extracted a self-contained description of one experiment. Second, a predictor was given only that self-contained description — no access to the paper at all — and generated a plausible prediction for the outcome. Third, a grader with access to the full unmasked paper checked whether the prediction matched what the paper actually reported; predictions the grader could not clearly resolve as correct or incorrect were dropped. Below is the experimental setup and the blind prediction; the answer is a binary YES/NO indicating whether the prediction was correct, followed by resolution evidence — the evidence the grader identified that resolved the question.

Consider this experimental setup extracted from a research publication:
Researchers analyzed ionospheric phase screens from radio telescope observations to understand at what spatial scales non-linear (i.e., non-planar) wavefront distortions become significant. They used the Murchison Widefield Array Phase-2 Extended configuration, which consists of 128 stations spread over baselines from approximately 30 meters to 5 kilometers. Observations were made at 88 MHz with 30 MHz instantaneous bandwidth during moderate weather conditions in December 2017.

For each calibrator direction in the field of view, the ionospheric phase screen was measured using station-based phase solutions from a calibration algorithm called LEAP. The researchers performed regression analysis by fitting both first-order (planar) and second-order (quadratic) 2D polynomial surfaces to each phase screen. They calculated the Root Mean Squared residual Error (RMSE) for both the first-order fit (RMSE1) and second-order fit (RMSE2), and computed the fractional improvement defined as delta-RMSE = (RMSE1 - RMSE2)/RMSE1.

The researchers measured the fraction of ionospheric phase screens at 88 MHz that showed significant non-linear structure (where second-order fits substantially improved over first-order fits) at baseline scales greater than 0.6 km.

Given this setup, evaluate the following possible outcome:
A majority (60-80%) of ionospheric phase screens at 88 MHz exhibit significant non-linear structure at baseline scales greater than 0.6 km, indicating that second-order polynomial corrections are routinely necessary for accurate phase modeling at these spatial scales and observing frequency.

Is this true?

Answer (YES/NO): NO